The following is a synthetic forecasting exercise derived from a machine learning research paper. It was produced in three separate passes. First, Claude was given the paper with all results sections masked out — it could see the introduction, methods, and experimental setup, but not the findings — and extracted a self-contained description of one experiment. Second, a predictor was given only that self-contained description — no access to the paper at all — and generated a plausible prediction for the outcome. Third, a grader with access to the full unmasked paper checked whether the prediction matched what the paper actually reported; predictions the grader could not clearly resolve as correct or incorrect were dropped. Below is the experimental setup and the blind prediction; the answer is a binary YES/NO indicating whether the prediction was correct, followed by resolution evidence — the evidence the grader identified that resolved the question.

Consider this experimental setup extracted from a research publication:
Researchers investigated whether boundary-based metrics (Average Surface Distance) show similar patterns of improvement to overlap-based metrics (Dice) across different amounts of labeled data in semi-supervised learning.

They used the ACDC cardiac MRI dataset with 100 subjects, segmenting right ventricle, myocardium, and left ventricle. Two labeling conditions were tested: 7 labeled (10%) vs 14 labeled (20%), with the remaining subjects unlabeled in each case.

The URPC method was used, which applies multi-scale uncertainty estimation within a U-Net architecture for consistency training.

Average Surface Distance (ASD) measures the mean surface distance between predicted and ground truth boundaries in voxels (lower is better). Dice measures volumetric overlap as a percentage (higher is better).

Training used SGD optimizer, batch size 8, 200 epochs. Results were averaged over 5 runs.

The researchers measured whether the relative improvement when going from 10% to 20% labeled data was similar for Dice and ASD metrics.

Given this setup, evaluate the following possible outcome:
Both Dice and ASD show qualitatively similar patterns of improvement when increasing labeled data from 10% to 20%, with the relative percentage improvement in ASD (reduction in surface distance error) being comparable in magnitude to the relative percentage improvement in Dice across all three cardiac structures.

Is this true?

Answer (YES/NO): NO